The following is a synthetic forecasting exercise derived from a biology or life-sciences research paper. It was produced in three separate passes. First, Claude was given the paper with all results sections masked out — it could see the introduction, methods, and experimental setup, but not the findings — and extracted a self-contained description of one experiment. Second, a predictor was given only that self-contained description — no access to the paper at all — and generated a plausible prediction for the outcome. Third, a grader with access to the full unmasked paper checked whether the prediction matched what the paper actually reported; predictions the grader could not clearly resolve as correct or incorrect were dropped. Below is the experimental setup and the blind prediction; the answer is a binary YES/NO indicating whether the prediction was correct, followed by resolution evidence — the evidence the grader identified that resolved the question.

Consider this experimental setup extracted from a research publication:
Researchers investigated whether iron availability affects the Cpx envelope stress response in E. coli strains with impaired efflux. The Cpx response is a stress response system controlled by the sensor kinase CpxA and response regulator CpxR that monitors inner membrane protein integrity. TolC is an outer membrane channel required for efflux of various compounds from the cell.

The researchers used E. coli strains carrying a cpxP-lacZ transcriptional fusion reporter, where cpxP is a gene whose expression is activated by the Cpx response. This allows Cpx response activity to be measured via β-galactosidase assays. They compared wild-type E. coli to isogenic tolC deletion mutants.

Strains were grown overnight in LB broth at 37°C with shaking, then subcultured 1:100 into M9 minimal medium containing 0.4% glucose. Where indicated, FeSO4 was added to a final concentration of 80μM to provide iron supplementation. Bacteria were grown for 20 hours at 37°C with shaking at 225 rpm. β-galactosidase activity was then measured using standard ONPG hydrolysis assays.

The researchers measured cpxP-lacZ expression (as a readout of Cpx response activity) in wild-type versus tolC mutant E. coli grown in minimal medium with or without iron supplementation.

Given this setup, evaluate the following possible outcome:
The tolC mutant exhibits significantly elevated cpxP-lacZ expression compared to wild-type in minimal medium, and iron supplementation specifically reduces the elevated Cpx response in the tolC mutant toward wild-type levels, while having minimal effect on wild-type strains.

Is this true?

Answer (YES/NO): YES